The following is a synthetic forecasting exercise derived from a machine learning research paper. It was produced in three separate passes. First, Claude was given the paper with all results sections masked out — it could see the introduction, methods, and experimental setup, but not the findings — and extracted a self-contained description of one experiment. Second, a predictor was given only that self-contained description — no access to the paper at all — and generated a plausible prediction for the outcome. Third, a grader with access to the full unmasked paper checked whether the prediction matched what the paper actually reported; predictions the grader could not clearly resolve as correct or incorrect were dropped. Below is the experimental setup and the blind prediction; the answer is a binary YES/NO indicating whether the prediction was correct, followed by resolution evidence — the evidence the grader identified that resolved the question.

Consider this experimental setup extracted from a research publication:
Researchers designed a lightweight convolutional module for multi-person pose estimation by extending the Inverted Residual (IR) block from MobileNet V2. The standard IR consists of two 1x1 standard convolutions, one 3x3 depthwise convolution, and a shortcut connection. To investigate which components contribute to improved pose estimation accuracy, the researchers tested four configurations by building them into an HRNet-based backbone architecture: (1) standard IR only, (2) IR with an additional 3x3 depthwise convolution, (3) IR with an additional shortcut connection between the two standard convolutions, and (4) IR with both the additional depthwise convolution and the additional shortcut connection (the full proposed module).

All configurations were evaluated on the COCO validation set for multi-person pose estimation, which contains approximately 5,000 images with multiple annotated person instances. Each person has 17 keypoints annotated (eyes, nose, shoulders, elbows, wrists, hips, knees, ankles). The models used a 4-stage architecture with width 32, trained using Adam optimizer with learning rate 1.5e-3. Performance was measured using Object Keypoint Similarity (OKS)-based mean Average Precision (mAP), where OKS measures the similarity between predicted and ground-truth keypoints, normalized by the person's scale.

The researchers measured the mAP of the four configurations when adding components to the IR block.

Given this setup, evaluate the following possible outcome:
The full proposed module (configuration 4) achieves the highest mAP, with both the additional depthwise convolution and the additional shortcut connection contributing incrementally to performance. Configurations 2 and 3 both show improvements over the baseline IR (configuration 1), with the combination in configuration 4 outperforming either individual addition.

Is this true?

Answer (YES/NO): YES